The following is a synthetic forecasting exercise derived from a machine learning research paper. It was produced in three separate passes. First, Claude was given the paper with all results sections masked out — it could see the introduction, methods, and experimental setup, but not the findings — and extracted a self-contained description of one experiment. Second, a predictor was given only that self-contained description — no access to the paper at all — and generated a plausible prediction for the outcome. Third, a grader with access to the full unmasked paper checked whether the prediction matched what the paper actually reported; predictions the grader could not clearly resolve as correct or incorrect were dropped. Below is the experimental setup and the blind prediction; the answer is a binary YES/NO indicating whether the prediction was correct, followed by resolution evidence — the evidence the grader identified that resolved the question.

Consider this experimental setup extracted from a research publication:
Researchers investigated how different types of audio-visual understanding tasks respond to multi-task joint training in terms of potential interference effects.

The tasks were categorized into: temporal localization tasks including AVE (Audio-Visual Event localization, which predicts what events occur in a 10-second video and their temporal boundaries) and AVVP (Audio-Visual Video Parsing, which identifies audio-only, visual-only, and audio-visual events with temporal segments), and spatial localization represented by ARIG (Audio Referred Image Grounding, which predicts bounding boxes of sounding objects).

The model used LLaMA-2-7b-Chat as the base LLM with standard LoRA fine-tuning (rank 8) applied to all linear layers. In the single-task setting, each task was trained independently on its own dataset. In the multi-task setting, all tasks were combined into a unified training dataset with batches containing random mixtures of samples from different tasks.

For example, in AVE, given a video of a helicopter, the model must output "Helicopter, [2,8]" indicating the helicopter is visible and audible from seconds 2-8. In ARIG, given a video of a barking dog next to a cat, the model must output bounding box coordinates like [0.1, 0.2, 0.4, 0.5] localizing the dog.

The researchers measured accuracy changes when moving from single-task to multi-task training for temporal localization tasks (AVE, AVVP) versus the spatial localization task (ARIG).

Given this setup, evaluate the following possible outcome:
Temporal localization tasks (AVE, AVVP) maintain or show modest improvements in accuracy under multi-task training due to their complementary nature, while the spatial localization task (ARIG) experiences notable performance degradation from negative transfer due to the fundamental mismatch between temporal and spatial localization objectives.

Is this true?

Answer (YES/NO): YES